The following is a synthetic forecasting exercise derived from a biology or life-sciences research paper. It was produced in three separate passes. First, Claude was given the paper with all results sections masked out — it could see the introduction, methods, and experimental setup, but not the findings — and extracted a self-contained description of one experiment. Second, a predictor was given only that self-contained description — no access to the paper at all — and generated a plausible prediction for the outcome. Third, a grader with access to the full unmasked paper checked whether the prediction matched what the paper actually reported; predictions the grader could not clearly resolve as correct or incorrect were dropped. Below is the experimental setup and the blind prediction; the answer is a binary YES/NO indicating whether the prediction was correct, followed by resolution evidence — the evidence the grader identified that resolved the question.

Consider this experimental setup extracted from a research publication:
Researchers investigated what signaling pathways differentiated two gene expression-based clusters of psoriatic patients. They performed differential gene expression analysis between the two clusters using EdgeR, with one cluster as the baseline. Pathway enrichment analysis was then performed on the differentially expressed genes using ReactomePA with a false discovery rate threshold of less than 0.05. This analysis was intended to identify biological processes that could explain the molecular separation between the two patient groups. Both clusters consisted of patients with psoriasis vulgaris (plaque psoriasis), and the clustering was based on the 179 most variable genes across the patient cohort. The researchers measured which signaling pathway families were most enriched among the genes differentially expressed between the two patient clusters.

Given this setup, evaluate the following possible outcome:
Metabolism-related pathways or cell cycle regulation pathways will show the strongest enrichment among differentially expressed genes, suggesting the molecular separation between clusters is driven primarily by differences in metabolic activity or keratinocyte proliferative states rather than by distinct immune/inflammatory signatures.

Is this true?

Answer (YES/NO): NO